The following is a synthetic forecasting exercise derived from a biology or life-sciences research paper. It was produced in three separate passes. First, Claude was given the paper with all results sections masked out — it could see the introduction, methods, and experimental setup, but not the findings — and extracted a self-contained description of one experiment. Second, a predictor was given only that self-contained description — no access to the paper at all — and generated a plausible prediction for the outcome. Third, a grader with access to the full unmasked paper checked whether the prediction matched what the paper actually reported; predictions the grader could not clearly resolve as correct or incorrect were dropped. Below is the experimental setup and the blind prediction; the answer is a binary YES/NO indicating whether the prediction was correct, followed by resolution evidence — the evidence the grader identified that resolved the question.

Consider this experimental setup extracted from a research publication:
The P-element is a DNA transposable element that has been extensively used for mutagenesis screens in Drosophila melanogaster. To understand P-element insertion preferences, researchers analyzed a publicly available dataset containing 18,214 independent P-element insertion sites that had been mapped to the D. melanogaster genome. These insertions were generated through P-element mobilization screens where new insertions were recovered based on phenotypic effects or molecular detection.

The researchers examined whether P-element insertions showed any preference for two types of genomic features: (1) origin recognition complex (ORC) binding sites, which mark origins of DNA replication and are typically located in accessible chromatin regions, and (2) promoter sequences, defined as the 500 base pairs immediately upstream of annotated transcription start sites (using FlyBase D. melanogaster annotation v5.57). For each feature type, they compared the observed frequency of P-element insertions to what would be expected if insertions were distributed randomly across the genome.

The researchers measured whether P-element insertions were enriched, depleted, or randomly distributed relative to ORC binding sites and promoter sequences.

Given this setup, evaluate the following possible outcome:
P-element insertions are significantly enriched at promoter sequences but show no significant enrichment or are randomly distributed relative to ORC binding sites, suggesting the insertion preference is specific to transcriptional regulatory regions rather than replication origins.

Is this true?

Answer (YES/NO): NO